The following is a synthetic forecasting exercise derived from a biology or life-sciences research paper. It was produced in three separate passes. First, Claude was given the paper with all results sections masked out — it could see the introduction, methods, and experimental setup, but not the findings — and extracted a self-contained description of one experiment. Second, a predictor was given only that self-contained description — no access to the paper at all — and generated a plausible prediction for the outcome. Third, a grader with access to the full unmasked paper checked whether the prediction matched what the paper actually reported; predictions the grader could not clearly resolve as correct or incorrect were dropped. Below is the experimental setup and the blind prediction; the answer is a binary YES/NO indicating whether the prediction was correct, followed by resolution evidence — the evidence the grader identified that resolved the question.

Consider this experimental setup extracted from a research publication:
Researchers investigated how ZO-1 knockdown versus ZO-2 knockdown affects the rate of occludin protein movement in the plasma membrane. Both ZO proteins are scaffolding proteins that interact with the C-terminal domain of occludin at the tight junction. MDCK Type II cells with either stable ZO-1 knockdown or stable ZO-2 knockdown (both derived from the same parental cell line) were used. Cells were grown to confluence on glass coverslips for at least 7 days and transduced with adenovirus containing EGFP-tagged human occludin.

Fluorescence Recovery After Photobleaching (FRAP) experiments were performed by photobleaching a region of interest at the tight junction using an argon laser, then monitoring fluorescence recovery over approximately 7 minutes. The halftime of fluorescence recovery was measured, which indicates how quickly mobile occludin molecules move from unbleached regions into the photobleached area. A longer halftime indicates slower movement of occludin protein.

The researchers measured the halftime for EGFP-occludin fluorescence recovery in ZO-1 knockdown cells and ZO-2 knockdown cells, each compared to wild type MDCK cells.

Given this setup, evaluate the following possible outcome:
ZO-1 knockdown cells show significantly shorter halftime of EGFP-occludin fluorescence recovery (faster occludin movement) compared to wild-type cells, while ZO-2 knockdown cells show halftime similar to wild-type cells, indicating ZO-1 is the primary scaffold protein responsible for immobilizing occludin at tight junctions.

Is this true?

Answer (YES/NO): NO